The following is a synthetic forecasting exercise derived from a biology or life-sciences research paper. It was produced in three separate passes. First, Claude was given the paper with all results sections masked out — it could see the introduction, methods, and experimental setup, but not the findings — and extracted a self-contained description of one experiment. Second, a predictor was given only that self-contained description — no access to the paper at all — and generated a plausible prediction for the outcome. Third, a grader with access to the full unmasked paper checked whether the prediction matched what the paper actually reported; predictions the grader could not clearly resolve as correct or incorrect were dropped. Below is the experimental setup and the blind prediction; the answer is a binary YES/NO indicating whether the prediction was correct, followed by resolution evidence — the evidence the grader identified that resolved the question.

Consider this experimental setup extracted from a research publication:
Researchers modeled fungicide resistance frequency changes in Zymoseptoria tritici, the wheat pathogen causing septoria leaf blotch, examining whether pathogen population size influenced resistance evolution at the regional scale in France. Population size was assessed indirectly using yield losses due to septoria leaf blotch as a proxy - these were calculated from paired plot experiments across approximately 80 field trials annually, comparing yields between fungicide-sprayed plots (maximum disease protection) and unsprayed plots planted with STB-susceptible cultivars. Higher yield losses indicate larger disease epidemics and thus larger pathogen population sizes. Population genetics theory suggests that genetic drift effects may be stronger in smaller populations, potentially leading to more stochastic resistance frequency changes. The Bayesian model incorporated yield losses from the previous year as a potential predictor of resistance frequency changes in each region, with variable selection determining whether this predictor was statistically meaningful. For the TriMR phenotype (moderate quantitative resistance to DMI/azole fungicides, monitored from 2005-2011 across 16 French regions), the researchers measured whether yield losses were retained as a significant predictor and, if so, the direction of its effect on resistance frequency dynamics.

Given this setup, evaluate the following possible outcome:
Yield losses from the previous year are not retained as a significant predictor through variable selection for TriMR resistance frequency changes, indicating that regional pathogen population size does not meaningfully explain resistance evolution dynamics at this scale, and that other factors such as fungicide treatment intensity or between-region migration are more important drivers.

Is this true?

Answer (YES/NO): YES